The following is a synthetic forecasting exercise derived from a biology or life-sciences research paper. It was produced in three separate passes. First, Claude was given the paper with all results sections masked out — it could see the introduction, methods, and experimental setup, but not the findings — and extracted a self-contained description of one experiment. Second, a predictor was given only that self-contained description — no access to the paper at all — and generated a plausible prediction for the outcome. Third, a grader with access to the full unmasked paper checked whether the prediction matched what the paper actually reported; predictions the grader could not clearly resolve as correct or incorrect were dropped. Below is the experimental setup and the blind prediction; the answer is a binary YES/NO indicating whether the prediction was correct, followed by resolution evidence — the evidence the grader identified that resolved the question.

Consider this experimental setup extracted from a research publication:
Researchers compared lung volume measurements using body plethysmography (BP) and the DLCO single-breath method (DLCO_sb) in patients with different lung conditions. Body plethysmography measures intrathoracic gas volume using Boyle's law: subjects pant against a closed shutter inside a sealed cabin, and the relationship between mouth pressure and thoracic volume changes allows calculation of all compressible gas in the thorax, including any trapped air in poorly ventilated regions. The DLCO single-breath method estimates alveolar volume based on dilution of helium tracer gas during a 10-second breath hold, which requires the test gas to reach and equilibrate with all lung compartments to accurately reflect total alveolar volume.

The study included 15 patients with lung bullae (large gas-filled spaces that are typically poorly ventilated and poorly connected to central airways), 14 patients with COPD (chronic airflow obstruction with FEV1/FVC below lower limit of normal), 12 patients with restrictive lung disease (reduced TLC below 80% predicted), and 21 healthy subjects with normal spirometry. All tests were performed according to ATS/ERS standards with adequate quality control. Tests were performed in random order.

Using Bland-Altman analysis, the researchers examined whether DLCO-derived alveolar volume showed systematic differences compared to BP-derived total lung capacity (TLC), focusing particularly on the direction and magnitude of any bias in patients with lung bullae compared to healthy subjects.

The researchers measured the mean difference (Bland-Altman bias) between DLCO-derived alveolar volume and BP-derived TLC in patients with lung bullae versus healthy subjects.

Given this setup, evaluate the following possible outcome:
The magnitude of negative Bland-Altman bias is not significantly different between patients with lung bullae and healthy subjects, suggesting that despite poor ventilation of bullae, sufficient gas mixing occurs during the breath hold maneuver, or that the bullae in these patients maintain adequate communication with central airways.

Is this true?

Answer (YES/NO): NO